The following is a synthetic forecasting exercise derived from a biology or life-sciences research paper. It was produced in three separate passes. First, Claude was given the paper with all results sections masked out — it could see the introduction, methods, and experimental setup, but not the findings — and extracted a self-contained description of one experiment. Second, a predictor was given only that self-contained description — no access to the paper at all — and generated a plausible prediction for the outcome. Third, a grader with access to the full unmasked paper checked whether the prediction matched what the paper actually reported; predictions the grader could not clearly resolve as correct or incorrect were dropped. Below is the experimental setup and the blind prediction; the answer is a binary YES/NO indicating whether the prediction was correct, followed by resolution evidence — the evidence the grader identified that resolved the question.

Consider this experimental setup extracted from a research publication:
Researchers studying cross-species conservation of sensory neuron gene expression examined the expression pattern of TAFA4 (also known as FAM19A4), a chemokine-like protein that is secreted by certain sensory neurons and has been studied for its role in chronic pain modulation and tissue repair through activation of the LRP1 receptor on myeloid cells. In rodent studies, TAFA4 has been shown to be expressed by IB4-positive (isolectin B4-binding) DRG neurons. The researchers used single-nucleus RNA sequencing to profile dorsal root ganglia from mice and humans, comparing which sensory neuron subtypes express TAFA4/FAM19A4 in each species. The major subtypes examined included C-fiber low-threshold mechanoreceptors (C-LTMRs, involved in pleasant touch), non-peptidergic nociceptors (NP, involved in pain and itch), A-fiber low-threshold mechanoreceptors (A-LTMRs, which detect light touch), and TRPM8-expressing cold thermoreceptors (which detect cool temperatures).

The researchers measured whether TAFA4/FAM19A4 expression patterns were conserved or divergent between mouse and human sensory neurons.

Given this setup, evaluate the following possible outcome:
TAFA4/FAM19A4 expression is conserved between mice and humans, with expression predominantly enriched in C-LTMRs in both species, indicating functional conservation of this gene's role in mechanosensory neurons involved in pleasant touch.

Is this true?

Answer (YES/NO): NO